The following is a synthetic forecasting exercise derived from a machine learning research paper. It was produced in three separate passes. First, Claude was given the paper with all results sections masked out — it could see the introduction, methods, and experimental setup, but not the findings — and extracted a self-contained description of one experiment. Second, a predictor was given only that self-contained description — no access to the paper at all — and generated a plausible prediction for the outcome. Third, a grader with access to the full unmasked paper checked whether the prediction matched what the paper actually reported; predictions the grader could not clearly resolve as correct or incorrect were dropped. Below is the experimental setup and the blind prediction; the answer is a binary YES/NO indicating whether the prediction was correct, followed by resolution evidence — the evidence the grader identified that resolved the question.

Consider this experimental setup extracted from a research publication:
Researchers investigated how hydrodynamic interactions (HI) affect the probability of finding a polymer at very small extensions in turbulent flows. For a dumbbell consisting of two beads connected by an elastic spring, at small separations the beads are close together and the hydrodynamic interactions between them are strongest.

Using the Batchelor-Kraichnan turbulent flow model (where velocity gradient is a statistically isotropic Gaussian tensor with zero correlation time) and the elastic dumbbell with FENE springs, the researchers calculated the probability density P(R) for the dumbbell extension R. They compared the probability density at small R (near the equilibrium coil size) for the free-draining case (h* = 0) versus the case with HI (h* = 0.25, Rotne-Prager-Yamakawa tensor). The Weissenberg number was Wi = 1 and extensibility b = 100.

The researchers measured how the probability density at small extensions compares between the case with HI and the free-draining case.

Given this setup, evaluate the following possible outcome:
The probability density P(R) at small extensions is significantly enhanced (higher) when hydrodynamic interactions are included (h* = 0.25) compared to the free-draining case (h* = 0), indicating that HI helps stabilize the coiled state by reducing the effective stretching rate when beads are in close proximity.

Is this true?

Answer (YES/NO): NO